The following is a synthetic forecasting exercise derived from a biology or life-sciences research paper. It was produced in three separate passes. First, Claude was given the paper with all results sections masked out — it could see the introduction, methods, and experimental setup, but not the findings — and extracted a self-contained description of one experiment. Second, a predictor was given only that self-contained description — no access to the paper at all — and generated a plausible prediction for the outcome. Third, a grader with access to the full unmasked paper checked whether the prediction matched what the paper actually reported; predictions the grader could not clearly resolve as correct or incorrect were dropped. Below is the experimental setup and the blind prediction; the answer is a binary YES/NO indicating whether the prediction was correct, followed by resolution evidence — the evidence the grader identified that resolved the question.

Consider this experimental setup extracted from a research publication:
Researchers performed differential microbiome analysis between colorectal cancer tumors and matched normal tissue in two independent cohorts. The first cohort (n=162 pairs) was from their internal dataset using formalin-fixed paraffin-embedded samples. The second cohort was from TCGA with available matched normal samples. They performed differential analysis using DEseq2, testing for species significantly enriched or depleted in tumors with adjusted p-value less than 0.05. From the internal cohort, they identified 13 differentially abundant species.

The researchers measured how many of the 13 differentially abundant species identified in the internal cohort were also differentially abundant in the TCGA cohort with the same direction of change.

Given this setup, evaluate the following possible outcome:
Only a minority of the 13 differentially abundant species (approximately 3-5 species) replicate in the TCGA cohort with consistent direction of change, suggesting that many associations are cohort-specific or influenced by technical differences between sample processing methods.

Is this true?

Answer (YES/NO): NO